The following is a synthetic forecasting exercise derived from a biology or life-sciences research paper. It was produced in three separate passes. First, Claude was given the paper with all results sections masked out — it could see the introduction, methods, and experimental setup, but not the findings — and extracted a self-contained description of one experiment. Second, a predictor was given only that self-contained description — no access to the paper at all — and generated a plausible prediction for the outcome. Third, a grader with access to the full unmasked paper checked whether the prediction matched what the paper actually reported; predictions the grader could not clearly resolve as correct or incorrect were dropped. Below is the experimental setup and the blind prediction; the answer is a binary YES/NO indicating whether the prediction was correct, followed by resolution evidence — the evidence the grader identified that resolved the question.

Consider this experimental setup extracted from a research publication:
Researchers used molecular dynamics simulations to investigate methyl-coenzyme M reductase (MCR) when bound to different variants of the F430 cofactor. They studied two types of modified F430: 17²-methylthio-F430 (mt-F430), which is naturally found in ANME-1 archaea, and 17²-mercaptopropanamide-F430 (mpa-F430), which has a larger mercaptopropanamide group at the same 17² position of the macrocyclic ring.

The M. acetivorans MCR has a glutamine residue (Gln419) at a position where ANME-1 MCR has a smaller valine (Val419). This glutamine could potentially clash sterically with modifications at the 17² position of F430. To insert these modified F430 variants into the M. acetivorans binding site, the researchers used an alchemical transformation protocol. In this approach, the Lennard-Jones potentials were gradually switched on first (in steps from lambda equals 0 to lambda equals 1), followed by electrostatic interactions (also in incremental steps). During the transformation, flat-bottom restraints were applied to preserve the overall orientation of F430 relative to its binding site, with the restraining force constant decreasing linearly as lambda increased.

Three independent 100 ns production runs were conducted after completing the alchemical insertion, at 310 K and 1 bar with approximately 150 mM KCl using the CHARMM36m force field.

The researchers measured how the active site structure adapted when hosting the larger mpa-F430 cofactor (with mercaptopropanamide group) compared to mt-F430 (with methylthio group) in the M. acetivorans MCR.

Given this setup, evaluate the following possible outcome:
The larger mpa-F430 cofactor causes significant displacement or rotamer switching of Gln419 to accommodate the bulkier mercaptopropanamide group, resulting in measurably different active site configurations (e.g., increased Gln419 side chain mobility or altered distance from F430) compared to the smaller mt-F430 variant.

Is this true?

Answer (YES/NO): YES